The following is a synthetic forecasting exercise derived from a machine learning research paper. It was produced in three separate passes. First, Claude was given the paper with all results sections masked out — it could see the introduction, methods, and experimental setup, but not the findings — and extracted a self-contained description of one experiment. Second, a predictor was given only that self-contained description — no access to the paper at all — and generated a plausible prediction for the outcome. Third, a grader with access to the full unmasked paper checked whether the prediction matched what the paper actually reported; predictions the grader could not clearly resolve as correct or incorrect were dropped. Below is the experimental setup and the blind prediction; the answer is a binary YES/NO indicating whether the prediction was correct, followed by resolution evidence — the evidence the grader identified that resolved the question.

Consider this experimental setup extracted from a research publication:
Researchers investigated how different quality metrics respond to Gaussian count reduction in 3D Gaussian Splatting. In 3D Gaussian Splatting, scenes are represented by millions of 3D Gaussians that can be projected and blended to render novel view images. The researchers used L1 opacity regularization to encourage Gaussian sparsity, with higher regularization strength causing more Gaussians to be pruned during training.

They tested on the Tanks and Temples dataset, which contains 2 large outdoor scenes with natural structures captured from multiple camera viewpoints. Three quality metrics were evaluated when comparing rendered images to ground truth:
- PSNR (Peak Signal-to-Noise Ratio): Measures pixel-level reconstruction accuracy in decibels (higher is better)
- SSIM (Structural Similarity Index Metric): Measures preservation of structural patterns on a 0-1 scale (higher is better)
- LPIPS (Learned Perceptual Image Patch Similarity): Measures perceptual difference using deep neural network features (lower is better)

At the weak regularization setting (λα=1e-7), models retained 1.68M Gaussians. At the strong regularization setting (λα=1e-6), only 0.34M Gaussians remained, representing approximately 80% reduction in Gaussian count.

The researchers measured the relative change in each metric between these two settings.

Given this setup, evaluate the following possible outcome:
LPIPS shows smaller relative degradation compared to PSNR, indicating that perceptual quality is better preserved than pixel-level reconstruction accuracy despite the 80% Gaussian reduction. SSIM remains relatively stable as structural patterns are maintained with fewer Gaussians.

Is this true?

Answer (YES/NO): NO